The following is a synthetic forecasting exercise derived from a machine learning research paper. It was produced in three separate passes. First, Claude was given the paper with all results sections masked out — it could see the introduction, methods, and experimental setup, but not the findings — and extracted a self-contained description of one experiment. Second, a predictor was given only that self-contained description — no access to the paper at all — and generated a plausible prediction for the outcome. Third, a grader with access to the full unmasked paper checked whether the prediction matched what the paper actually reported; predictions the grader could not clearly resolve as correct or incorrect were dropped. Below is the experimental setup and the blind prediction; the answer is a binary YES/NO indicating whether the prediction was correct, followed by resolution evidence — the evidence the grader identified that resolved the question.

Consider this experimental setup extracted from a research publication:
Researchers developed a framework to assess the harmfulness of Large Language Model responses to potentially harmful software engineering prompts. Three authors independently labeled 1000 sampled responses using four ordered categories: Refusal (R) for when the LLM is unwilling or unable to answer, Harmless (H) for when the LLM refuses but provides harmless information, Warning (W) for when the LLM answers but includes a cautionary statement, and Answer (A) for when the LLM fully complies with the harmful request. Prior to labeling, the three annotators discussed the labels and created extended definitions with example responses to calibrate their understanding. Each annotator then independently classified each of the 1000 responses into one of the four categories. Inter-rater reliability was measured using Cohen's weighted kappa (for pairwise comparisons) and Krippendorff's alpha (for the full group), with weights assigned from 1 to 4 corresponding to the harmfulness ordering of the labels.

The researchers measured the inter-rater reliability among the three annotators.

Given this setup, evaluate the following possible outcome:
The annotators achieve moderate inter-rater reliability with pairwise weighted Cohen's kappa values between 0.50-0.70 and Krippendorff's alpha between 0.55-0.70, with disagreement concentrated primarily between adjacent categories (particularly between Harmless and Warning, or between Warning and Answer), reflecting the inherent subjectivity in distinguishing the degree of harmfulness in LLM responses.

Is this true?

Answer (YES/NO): NO